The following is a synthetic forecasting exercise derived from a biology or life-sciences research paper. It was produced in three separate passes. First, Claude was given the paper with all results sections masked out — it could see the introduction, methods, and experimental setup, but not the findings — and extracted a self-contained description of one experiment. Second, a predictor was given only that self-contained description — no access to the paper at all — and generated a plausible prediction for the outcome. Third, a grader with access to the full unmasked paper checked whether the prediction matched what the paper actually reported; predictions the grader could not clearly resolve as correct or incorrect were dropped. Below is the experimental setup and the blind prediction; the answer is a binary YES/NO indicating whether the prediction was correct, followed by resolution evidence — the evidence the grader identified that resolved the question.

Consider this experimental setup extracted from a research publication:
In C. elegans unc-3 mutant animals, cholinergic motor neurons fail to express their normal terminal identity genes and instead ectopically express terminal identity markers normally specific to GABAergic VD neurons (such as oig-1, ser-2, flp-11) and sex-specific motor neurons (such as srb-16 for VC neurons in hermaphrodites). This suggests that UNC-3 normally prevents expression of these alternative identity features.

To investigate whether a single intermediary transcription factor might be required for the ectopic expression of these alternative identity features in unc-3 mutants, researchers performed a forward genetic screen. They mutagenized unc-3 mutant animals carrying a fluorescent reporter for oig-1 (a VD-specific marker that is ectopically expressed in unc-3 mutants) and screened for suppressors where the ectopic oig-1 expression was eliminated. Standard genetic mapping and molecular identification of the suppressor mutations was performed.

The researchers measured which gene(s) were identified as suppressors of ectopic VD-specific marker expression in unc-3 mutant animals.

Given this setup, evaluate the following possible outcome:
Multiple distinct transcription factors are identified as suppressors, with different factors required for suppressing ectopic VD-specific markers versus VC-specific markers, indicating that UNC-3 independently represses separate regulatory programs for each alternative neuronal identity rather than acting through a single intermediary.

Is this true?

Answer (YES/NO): NO